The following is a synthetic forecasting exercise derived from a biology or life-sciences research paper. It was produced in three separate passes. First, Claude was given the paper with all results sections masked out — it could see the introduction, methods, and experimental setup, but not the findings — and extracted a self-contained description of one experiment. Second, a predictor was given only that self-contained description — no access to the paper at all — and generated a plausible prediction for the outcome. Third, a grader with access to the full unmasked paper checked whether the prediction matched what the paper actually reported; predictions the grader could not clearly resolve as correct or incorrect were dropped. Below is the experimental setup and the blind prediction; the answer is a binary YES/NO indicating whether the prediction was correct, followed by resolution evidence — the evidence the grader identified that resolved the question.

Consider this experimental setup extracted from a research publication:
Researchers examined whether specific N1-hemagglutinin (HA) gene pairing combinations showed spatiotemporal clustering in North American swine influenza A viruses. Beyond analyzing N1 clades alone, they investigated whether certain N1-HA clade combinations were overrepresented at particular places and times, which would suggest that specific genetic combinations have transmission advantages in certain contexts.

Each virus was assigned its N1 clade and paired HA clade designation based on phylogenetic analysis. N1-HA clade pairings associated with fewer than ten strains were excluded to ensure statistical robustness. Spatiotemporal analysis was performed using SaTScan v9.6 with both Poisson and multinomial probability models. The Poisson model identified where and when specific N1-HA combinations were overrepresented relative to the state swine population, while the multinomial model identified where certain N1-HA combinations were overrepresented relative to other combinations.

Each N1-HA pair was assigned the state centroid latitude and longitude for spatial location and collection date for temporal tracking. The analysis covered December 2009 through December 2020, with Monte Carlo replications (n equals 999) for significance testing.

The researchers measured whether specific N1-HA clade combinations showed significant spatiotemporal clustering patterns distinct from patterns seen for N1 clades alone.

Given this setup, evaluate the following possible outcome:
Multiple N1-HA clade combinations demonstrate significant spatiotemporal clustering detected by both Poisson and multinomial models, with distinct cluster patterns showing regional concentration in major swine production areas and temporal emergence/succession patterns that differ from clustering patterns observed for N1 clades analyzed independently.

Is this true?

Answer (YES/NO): NO